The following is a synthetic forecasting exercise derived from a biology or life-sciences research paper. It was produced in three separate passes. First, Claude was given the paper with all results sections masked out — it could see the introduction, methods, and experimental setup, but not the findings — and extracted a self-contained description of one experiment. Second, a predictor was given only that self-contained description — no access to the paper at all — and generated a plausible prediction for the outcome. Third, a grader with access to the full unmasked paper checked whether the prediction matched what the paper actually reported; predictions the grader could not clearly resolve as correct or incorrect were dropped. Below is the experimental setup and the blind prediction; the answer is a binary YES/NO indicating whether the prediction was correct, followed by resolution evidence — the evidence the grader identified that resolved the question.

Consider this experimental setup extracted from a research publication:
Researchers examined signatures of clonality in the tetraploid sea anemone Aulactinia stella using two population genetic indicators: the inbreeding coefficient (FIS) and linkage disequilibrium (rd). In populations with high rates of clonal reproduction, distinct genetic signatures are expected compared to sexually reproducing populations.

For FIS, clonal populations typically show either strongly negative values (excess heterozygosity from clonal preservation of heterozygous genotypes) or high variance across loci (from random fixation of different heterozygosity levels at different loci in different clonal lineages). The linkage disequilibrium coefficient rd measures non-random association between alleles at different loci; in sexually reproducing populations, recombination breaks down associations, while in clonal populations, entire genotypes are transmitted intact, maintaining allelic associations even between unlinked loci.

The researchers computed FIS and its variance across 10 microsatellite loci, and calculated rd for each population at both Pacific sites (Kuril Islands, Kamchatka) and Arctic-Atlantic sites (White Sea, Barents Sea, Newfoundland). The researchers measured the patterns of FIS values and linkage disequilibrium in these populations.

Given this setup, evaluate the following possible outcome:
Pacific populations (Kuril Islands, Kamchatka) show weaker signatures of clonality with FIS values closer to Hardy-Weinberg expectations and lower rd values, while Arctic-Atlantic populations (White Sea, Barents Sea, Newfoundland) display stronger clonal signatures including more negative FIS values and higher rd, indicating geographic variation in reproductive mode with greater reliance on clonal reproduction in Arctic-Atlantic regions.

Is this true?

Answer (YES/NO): NO